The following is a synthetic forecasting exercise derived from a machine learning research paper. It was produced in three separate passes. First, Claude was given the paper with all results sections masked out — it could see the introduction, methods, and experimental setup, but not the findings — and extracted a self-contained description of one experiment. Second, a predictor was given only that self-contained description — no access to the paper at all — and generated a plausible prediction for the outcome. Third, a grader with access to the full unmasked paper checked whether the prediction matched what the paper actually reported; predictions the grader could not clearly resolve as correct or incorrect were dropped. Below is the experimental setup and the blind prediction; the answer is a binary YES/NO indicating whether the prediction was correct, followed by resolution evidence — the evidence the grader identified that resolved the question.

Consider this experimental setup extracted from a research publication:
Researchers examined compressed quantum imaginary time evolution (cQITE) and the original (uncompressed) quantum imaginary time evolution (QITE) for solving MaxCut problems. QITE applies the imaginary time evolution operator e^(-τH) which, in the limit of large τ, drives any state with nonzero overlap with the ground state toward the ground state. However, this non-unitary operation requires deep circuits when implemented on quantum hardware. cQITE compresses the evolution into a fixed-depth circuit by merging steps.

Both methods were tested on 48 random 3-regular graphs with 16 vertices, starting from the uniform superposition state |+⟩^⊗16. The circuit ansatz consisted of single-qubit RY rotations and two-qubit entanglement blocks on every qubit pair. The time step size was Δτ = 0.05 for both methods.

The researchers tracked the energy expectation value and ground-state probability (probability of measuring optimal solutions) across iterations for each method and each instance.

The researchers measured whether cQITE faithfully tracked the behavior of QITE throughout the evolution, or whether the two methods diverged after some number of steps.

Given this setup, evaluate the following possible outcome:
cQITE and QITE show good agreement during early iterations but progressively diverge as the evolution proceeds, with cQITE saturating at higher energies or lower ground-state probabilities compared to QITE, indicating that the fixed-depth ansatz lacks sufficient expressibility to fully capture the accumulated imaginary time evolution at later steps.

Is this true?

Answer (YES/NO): YES